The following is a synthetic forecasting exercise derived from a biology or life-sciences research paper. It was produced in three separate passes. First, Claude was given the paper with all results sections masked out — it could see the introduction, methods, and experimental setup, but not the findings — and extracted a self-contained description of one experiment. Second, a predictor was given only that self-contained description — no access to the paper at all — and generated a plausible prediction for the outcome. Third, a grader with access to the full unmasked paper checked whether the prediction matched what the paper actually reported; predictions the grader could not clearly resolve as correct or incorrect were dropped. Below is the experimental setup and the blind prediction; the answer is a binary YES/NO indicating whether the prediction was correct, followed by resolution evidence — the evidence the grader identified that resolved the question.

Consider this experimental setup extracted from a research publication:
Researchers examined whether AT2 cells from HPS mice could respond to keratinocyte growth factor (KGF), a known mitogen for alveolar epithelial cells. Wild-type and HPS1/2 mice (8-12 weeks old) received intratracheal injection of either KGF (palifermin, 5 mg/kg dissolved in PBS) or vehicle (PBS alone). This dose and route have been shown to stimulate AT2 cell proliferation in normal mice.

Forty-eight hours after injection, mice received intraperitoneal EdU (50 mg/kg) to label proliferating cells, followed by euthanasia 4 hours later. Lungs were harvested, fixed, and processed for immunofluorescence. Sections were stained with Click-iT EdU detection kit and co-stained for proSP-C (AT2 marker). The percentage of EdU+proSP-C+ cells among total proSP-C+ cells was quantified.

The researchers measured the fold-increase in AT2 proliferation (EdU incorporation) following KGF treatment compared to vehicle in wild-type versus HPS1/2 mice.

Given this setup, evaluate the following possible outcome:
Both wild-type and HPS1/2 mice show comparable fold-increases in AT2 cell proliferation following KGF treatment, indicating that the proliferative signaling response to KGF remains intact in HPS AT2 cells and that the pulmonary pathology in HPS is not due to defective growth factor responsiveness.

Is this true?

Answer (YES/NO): NO